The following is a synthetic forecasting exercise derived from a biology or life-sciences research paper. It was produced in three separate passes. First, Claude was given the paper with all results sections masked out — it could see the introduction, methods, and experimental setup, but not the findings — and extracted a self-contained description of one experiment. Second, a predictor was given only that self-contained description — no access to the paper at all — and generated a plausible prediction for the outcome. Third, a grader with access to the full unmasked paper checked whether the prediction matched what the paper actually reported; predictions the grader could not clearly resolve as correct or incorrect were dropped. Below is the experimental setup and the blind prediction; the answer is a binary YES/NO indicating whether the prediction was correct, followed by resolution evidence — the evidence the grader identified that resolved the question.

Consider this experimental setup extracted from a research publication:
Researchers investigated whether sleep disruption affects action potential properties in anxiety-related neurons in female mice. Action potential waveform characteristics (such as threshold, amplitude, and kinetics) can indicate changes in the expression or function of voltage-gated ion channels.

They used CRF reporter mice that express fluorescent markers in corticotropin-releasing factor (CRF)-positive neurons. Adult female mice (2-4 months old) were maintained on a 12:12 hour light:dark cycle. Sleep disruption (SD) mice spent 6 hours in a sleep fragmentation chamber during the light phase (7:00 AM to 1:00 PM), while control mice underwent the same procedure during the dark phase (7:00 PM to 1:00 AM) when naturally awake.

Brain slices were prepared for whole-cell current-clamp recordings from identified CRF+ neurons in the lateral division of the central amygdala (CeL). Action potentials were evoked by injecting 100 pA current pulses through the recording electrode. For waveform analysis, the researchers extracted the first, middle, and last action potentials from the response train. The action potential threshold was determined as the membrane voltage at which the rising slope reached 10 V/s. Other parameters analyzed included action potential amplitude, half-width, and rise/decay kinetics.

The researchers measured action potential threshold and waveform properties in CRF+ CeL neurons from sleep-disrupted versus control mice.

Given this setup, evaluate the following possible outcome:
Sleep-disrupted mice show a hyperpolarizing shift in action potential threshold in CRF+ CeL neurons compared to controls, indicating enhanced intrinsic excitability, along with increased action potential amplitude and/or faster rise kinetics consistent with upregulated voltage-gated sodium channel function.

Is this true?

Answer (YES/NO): NO